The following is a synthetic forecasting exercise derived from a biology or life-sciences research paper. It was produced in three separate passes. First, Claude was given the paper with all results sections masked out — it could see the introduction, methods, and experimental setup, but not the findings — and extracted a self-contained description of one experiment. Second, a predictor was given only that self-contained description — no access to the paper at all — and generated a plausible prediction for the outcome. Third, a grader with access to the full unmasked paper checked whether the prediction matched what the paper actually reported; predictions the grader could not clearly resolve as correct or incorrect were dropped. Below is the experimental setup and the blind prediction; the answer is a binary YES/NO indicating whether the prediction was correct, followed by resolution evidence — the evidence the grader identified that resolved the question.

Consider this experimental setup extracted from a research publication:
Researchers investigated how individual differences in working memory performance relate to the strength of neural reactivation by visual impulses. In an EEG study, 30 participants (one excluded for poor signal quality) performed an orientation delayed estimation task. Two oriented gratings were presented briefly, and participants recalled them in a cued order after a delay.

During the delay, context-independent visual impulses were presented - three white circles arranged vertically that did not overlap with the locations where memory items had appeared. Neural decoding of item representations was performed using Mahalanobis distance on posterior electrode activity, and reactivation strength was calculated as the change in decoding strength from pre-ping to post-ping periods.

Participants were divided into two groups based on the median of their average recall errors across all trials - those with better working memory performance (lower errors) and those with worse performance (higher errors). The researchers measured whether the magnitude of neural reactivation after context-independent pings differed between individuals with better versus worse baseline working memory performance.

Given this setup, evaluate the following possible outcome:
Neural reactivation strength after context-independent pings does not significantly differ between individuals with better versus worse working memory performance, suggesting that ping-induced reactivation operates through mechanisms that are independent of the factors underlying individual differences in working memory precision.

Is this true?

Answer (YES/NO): NO